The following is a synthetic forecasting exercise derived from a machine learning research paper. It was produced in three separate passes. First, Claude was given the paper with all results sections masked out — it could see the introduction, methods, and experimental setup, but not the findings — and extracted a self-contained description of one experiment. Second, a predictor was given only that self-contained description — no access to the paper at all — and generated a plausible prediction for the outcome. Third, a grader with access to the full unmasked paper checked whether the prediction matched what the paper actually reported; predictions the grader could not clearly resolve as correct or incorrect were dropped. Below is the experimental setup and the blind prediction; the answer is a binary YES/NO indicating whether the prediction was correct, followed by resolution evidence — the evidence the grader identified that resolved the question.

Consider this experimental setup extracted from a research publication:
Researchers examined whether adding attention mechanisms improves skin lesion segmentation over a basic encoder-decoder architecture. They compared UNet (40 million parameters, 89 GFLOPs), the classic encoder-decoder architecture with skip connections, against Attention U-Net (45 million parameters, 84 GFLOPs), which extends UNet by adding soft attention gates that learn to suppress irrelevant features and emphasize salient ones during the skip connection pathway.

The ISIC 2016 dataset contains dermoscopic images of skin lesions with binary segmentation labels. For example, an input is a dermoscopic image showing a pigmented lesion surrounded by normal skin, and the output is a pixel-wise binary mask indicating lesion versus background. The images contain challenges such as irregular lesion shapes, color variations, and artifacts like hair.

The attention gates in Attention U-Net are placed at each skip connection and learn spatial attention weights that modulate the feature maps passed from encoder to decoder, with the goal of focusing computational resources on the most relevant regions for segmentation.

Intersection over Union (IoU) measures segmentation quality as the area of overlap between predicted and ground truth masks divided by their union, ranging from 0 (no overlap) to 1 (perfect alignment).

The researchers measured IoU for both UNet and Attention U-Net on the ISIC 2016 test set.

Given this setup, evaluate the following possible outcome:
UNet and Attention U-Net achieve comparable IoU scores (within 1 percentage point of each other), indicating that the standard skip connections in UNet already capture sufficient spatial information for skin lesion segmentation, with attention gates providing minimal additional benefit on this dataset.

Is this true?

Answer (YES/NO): YES